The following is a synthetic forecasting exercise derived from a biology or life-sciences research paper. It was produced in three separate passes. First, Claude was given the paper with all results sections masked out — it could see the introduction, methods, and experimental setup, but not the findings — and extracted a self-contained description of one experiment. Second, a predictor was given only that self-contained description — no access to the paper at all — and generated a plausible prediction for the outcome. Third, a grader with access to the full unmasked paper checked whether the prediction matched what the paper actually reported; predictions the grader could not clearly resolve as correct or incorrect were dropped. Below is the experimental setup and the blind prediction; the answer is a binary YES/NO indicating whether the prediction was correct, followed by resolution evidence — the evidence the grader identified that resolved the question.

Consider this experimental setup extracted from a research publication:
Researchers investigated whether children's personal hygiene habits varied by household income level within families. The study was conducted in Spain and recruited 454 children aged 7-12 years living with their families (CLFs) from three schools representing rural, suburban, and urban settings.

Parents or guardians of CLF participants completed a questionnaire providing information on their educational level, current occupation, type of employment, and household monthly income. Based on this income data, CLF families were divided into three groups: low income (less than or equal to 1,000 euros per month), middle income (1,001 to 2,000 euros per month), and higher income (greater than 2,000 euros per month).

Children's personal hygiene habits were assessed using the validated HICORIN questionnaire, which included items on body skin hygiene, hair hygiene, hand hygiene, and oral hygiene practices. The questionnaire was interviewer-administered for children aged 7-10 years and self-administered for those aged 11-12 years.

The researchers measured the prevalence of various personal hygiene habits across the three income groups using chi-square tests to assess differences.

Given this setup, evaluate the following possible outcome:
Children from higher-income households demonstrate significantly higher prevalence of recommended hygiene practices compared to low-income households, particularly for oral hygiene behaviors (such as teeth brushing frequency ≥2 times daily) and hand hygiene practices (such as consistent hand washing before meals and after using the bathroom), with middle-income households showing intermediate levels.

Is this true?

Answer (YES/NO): NO